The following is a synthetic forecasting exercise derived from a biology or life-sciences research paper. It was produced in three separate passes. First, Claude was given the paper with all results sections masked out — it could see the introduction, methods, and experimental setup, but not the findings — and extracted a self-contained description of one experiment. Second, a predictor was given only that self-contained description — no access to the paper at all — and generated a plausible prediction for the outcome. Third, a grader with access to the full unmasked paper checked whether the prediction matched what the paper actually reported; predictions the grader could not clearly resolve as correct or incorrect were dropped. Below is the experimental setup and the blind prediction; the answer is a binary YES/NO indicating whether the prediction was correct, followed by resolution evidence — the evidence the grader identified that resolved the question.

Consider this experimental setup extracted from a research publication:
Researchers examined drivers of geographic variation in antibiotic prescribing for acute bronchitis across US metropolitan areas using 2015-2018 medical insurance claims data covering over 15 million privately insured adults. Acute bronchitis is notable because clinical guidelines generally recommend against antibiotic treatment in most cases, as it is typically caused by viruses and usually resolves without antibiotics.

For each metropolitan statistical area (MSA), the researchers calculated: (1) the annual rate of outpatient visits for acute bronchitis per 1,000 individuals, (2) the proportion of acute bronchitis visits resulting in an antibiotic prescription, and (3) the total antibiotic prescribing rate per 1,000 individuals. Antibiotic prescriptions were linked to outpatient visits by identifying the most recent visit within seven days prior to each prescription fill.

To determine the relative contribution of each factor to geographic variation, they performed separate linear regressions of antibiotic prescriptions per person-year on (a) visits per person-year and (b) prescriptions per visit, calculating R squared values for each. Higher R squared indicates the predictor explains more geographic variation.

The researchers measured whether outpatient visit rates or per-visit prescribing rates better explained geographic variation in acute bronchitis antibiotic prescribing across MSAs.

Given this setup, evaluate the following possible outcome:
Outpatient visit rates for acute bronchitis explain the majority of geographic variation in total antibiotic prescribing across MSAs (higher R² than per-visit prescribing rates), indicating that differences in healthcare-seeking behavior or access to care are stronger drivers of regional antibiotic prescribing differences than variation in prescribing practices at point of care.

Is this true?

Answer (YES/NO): YES